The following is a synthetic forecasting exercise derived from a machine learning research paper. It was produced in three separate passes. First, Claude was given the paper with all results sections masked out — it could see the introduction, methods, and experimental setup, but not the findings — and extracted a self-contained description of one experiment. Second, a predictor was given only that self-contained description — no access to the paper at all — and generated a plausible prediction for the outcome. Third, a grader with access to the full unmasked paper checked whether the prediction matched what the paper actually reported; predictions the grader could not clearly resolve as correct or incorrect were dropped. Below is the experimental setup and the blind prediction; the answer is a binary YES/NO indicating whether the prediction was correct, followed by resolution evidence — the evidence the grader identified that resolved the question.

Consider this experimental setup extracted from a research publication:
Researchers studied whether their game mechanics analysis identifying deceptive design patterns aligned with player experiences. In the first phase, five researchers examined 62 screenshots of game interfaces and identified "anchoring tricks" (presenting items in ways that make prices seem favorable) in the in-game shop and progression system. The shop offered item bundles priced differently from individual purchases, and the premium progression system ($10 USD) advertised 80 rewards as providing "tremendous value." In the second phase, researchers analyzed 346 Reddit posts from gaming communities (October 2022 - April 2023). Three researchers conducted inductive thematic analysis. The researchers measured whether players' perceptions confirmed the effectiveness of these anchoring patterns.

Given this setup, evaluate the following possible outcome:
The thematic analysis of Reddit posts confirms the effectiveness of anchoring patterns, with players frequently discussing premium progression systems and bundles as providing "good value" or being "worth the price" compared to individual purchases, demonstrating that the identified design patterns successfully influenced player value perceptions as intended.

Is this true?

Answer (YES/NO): NO